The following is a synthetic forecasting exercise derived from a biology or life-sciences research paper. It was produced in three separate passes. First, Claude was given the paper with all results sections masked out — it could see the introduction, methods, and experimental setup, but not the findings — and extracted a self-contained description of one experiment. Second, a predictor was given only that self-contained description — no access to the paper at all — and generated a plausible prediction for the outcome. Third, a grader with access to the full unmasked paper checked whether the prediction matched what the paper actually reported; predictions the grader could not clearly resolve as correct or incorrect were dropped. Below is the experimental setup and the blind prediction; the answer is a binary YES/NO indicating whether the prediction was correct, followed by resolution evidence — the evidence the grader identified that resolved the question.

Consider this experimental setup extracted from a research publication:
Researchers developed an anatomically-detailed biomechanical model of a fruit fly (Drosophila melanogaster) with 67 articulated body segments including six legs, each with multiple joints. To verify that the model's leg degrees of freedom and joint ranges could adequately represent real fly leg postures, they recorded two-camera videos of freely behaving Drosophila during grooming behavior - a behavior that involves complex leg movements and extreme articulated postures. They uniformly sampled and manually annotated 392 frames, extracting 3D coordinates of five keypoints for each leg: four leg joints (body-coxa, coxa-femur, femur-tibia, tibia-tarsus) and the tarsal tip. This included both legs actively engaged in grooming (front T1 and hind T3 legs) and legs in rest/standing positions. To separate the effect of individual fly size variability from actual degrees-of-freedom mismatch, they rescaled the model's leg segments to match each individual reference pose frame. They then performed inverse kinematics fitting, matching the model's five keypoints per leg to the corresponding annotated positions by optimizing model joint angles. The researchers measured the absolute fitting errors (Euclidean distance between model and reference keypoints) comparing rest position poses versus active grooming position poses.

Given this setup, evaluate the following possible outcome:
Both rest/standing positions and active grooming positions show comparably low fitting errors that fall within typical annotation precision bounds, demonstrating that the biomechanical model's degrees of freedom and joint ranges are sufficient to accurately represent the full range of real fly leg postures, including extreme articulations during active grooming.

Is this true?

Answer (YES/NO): YES